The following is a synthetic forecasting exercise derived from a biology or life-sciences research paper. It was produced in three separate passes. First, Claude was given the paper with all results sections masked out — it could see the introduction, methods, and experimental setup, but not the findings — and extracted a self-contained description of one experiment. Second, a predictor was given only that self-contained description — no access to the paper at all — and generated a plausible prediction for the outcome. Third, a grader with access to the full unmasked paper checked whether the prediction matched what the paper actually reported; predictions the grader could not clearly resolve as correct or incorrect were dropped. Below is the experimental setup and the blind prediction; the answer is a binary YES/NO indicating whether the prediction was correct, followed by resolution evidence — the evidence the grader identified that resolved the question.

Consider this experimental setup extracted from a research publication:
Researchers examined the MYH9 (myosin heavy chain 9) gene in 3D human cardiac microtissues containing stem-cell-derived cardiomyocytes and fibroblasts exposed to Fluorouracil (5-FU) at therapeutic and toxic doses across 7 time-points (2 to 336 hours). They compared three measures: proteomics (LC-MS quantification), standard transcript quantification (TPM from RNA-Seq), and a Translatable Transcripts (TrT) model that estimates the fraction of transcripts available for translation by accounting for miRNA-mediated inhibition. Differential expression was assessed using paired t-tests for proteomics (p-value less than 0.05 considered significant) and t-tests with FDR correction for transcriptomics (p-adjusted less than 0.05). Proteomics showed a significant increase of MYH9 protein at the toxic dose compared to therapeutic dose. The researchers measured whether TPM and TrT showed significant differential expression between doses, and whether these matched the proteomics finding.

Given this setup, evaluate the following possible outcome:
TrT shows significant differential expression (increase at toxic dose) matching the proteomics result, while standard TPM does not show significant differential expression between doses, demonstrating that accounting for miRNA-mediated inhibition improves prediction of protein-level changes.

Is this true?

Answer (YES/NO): YES